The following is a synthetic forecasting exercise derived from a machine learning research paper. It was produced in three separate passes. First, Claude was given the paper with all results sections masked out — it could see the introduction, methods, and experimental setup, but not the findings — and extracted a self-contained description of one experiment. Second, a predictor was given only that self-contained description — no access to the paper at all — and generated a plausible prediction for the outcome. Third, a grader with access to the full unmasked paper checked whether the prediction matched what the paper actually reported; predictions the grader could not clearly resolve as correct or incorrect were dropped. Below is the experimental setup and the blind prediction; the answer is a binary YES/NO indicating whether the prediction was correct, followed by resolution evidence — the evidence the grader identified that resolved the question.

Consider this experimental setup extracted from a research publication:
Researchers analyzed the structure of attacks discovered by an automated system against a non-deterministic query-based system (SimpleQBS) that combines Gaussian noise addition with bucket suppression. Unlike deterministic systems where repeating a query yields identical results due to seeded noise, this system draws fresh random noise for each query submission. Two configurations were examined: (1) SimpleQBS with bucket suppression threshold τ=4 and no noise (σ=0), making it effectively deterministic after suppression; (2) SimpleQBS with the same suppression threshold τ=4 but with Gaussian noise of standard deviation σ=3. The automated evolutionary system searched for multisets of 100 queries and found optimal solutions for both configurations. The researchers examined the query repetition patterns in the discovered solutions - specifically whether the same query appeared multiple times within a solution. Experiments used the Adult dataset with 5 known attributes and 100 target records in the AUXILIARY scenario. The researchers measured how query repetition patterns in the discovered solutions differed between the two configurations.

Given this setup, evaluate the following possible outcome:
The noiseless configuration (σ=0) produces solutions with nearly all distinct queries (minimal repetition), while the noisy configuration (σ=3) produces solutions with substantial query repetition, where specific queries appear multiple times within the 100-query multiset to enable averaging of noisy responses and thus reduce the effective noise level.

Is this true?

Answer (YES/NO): YES